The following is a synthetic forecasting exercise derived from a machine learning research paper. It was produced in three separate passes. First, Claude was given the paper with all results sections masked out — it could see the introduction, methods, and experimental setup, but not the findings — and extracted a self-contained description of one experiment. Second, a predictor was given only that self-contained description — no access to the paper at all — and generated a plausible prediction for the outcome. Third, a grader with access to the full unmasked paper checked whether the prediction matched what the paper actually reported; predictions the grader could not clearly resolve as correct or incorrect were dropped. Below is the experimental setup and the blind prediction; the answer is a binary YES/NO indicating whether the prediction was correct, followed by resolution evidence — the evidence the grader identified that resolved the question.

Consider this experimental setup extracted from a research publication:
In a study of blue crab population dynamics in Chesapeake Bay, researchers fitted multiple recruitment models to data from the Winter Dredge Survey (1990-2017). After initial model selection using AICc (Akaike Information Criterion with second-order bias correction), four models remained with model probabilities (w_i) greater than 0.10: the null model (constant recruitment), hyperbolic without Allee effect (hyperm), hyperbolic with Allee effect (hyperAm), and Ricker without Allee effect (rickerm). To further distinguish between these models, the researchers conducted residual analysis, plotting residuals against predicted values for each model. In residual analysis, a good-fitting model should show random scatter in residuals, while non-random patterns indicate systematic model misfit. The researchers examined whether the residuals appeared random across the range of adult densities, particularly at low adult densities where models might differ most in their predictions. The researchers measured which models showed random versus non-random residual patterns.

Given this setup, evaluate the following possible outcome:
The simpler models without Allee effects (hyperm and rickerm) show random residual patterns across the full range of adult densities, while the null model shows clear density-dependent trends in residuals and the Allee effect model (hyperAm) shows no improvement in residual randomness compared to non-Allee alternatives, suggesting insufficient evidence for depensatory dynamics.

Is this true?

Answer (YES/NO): NO